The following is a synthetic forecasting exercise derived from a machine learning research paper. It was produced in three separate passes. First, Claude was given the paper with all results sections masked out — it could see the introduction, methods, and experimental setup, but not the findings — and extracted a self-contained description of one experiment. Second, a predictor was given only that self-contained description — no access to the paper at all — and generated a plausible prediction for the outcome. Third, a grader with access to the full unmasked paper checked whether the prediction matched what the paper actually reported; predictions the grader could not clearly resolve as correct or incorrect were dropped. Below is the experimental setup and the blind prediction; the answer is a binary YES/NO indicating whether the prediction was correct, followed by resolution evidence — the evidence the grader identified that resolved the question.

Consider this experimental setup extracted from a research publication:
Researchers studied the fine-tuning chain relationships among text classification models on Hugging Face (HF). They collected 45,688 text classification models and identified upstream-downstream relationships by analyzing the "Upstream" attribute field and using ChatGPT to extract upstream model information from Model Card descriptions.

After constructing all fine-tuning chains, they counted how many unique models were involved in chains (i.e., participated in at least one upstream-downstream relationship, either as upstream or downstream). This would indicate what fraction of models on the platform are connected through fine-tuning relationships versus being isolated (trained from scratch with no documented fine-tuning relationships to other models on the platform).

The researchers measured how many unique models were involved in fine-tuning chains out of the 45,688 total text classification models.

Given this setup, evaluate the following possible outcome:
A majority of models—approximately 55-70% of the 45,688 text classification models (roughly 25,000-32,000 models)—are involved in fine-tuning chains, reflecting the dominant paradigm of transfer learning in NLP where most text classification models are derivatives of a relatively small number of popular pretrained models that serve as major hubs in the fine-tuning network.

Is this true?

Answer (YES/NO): YES